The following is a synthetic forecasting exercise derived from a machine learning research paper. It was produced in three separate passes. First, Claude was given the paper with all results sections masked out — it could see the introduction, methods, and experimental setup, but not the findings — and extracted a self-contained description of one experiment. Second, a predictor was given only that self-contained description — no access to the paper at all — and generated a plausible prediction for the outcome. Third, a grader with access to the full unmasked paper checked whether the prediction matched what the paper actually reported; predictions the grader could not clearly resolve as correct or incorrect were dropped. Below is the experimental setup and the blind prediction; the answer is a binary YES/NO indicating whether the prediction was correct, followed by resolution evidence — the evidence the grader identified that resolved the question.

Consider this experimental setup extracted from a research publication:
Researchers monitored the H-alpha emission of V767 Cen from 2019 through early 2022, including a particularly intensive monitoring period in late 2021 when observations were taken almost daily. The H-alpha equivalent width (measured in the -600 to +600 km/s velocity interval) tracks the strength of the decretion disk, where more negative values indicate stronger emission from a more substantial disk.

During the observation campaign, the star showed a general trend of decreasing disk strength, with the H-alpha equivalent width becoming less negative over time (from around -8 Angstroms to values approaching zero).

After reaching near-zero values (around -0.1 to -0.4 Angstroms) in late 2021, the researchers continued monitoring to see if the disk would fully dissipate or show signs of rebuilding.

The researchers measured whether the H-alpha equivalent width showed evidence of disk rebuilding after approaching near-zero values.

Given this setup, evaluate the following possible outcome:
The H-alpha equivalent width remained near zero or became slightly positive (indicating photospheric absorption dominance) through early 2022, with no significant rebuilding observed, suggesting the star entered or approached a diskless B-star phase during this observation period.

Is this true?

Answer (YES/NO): NO